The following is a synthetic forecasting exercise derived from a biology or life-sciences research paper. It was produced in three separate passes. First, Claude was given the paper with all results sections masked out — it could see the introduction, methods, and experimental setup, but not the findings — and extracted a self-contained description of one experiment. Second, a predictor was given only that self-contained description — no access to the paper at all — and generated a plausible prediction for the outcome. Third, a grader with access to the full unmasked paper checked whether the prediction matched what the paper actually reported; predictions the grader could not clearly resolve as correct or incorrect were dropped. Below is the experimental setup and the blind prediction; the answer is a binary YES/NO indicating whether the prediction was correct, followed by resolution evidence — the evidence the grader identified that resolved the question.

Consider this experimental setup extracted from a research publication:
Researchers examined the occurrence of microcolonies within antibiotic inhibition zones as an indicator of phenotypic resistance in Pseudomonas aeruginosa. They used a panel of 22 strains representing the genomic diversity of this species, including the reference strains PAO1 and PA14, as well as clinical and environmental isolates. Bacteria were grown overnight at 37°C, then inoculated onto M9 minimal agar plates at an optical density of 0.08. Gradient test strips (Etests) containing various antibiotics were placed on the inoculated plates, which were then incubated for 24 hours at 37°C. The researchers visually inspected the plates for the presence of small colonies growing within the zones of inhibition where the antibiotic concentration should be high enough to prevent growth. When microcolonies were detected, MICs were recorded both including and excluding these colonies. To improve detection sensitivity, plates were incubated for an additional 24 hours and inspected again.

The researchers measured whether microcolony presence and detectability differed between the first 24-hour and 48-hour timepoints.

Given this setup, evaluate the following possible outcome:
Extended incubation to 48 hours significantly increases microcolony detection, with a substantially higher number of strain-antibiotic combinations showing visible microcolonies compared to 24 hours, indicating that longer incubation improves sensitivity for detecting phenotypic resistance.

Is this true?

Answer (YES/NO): NO